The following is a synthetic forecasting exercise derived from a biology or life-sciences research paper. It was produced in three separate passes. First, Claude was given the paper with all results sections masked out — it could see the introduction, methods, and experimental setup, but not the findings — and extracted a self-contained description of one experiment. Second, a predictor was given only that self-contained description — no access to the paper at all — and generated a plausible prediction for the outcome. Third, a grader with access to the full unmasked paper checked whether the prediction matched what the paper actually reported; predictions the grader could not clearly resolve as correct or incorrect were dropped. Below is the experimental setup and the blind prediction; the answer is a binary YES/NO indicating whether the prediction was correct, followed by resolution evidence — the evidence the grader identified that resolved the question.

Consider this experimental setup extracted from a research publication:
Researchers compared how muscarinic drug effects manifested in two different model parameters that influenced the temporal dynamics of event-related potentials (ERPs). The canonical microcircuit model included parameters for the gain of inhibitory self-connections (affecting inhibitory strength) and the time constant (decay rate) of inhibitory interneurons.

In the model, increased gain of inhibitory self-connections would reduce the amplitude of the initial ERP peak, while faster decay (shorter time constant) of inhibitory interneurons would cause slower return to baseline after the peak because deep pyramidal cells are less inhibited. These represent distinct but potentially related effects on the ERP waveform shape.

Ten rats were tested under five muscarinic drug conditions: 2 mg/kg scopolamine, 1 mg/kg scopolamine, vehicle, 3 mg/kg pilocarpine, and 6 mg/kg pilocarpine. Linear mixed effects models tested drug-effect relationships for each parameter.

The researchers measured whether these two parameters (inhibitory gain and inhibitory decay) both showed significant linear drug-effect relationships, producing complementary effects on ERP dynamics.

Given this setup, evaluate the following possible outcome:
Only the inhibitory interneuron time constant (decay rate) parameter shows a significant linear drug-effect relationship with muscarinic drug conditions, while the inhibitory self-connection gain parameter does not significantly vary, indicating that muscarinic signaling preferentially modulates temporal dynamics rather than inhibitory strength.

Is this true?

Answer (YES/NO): NO